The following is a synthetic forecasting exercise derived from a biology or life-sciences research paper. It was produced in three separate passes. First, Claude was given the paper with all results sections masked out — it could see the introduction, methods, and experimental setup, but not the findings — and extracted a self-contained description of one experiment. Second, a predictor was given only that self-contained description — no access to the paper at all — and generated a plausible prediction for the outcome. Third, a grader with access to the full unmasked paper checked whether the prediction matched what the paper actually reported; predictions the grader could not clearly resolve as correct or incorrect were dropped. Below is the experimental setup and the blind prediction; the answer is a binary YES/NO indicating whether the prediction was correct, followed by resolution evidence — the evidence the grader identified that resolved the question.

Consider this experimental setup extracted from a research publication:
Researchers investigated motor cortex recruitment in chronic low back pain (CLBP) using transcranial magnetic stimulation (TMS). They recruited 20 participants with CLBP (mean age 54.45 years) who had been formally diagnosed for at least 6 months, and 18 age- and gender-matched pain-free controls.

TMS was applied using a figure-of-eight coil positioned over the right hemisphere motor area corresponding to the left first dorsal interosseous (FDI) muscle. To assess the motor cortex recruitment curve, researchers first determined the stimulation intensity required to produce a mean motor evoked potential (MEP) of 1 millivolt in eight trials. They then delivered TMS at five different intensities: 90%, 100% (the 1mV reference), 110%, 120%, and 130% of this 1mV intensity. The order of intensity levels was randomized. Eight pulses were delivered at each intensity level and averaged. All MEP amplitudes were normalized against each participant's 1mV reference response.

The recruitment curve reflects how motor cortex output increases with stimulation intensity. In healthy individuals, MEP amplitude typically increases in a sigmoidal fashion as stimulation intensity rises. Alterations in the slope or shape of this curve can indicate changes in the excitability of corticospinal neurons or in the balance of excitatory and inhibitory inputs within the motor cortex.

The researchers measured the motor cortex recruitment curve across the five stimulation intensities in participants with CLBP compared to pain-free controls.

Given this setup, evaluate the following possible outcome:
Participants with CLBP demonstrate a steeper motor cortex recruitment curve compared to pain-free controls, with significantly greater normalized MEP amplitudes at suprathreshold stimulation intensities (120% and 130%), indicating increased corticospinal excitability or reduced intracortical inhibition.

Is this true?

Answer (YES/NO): NO